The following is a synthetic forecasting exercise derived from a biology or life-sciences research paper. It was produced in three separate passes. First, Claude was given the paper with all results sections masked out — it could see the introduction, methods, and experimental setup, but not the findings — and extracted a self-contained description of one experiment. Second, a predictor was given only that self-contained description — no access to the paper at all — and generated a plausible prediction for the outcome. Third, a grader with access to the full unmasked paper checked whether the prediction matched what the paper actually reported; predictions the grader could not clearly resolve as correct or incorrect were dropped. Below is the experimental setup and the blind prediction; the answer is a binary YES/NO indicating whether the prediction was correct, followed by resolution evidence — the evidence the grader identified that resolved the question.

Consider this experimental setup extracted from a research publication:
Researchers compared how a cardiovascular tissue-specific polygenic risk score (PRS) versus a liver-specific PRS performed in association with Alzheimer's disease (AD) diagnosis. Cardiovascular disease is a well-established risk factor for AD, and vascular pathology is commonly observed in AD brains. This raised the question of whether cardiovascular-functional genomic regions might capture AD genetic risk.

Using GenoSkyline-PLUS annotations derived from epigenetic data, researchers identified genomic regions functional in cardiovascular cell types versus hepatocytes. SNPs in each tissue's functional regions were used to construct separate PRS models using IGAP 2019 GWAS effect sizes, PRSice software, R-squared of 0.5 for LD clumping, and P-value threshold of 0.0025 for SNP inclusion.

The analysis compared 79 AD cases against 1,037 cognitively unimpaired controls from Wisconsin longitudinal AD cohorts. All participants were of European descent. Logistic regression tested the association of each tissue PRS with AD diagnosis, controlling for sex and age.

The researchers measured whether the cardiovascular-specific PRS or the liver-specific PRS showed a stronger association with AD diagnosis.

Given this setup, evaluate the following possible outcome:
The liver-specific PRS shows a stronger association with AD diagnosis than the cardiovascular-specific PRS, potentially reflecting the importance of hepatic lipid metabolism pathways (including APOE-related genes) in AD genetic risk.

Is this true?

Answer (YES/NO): YES